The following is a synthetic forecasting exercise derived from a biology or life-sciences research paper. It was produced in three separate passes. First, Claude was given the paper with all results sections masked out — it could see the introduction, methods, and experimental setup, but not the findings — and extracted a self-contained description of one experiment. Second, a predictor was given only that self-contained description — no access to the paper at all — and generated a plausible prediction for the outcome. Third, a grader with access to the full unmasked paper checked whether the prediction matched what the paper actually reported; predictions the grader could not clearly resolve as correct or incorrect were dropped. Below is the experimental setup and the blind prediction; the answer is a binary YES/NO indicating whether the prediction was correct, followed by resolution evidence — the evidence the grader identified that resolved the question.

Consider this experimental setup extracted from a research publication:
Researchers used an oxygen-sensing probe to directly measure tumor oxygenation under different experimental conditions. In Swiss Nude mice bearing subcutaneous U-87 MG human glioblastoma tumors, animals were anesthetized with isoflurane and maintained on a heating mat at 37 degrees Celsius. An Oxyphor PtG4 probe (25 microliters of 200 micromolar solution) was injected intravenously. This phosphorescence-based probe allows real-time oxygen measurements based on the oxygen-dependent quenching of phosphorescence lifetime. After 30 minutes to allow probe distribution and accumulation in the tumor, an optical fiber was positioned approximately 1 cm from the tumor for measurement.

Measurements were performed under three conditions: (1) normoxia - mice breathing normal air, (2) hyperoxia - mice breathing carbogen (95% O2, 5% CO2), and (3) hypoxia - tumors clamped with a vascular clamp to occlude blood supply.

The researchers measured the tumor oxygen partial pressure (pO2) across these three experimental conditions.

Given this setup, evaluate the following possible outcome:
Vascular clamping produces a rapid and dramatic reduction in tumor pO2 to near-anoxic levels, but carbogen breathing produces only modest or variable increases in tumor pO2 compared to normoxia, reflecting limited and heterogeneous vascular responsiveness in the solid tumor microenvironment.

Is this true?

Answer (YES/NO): YES